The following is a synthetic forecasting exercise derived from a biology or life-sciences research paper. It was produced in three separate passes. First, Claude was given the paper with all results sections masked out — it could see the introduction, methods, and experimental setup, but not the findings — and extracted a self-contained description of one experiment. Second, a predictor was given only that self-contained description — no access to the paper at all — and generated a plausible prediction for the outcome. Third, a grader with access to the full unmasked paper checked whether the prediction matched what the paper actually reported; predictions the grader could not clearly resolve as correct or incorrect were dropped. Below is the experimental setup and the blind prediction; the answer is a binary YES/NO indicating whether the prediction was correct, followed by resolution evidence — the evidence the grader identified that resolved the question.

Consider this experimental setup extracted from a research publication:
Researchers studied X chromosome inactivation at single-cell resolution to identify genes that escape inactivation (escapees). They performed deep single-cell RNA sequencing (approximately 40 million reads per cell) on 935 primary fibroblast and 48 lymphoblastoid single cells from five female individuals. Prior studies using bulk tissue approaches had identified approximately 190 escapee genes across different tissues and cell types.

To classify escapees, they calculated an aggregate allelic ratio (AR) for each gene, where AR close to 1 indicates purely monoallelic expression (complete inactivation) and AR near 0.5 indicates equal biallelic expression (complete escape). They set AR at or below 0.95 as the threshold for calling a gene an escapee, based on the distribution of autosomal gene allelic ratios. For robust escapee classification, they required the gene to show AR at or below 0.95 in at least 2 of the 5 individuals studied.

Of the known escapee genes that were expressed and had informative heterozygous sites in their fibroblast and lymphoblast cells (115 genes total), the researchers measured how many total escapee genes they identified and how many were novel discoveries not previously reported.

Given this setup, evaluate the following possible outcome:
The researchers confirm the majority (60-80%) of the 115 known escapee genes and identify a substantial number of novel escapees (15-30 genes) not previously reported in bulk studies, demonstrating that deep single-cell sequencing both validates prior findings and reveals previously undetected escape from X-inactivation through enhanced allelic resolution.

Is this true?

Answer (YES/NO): NO